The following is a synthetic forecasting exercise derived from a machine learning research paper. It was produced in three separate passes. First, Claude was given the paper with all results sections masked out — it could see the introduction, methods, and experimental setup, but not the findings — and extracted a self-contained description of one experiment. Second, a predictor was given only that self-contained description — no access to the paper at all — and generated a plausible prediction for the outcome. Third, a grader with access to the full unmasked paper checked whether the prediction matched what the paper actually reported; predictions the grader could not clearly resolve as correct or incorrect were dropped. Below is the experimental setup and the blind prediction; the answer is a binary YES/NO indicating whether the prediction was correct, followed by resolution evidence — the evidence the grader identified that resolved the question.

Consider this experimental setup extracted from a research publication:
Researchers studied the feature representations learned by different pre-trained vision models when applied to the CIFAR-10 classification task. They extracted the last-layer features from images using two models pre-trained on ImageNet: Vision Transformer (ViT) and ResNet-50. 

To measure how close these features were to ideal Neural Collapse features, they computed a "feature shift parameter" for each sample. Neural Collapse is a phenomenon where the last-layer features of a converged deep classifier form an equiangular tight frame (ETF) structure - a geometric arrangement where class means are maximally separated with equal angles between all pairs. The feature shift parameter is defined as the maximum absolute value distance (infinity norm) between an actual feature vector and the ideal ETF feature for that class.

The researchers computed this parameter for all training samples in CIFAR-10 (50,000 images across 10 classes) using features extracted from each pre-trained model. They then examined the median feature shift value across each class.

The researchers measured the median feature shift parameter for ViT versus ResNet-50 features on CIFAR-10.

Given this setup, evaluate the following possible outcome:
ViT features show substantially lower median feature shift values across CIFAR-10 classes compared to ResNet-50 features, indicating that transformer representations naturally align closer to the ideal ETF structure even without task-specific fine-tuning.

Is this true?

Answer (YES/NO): YES